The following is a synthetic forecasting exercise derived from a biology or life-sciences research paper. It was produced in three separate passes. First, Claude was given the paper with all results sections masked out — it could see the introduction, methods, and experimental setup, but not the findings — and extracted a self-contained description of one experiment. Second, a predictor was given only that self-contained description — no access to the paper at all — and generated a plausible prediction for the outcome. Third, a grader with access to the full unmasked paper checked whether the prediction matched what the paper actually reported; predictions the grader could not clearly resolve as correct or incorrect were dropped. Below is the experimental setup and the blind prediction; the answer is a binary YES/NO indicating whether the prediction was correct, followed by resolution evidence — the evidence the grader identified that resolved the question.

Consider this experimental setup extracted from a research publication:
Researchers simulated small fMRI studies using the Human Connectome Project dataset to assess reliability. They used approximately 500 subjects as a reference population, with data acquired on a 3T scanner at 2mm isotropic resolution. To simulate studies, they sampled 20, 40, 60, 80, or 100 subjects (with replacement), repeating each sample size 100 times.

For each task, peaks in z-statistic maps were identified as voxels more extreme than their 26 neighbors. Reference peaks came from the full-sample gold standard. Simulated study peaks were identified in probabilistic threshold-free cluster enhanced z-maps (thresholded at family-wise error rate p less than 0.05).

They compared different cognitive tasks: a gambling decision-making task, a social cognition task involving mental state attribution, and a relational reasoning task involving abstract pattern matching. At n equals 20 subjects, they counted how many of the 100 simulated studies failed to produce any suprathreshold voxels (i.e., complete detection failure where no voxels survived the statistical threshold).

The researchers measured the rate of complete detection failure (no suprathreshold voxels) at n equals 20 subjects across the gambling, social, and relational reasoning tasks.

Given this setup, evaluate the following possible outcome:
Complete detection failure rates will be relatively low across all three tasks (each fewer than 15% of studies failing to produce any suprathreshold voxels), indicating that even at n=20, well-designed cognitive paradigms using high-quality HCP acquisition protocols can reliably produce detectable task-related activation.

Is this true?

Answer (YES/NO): NO